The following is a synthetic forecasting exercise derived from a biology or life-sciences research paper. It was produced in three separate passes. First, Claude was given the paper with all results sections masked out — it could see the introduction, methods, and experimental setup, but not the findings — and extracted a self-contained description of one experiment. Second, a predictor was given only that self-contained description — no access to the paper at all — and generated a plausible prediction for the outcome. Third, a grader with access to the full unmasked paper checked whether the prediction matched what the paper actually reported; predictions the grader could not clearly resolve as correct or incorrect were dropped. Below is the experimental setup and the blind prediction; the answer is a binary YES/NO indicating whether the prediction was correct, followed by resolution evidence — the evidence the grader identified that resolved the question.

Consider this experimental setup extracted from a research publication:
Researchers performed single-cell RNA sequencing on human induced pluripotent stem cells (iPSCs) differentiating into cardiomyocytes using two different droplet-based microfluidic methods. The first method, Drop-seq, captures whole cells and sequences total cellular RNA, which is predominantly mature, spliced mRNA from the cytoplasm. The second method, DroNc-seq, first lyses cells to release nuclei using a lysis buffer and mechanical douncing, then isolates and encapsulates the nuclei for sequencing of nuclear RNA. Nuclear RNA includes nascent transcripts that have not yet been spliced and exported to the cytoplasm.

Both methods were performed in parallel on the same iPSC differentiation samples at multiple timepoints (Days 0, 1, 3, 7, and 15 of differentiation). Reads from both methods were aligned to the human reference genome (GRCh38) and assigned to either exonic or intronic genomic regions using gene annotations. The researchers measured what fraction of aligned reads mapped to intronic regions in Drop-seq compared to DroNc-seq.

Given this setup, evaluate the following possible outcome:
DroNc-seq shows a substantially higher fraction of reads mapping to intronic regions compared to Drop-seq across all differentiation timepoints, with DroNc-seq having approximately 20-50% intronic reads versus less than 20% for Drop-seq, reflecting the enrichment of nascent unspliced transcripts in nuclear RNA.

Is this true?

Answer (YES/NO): YES